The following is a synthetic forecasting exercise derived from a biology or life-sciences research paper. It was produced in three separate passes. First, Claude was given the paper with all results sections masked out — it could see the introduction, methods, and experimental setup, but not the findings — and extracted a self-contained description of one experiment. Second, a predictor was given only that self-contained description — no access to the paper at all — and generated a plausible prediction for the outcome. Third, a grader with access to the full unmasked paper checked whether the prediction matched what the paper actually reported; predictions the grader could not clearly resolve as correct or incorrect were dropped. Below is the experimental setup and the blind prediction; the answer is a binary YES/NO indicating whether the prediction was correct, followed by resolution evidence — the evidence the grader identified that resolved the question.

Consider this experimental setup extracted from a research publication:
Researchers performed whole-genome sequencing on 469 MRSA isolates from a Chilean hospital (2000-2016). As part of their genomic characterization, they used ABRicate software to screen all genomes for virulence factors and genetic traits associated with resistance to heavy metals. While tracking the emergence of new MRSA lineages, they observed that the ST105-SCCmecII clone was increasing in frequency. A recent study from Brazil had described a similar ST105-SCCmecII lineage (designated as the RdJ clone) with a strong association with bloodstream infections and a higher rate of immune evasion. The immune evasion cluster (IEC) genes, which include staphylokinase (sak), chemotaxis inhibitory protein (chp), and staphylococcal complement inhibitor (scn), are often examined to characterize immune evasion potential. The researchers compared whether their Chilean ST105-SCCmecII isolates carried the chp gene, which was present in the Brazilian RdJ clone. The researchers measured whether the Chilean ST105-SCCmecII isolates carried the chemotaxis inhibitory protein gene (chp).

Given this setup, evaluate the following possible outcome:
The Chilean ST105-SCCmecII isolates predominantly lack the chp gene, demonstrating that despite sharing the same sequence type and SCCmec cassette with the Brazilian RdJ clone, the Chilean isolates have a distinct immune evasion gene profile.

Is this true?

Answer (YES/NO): YES